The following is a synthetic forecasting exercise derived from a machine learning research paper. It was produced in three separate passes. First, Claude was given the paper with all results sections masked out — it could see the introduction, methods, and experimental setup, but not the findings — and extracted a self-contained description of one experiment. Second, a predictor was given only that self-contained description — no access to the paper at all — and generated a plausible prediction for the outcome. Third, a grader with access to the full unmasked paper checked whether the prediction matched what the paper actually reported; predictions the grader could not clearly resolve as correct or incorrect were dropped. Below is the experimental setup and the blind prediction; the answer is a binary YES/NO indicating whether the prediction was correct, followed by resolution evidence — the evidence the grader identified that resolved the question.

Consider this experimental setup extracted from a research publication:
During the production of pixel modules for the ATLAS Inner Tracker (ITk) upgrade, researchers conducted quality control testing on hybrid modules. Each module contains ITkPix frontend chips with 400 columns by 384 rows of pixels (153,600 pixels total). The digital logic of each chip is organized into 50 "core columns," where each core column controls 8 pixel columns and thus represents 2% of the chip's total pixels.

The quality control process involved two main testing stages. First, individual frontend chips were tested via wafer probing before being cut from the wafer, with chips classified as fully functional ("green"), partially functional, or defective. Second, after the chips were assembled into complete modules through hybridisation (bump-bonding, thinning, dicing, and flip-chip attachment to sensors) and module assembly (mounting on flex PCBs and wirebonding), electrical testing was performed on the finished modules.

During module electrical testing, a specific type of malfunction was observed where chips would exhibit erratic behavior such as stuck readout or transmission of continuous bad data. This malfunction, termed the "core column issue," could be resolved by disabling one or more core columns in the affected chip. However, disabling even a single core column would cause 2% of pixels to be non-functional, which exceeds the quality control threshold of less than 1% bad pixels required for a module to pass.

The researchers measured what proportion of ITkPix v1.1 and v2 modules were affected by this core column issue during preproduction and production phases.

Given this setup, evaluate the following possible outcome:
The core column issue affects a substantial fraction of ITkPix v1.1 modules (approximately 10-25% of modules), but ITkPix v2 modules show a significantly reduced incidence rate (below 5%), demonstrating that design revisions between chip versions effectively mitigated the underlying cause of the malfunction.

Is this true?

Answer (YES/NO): NO